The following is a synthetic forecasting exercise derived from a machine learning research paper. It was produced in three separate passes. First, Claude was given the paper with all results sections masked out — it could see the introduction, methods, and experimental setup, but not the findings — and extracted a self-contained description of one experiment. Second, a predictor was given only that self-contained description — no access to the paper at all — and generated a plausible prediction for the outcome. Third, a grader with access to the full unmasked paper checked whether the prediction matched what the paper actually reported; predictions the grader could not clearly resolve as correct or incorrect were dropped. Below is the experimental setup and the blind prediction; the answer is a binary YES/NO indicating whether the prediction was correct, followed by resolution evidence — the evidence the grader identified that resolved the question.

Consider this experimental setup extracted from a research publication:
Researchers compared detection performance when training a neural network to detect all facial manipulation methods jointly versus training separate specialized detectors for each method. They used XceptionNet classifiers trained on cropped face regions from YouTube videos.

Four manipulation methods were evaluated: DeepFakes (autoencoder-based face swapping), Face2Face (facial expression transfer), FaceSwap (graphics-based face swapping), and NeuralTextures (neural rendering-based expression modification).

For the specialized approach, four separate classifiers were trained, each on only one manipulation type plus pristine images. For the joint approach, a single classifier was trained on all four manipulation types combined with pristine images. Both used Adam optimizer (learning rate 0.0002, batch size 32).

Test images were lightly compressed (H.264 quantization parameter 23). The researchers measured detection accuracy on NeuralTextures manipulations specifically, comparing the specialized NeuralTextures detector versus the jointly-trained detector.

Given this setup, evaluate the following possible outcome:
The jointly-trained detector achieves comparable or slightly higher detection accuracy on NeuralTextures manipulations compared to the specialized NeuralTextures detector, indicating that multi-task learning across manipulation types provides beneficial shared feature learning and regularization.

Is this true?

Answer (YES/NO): NO